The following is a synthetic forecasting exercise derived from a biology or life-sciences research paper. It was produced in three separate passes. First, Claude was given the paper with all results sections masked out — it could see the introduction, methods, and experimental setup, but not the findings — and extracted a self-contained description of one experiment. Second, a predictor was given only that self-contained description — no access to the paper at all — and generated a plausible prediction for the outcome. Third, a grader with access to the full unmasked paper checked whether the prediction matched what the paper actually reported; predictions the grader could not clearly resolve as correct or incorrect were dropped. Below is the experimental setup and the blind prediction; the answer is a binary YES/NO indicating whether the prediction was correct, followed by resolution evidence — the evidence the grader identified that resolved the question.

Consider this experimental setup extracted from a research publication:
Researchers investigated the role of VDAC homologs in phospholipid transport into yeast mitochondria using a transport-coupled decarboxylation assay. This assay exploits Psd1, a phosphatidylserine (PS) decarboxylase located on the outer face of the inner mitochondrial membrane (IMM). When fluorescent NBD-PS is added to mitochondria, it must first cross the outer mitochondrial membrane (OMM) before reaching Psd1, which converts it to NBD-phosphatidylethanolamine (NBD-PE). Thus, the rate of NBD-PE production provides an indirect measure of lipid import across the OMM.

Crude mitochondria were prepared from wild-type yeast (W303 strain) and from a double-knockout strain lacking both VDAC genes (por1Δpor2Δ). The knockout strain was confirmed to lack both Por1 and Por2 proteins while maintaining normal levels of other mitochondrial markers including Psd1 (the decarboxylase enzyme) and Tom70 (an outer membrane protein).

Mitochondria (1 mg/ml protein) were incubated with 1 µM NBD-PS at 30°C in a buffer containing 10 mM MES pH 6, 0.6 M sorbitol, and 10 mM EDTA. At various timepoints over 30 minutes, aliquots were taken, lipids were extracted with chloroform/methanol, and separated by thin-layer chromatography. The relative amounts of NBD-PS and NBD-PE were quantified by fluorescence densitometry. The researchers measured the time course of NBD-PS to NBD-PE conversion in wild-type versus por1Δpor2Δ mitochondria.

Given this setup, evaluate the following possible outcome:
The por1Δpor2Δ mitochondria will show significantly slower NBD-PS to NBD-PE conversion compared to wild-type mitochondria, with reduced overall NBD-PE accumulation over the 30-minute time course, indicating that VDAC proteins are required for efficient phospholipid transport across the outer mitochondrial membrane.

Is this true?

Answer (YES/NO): YES